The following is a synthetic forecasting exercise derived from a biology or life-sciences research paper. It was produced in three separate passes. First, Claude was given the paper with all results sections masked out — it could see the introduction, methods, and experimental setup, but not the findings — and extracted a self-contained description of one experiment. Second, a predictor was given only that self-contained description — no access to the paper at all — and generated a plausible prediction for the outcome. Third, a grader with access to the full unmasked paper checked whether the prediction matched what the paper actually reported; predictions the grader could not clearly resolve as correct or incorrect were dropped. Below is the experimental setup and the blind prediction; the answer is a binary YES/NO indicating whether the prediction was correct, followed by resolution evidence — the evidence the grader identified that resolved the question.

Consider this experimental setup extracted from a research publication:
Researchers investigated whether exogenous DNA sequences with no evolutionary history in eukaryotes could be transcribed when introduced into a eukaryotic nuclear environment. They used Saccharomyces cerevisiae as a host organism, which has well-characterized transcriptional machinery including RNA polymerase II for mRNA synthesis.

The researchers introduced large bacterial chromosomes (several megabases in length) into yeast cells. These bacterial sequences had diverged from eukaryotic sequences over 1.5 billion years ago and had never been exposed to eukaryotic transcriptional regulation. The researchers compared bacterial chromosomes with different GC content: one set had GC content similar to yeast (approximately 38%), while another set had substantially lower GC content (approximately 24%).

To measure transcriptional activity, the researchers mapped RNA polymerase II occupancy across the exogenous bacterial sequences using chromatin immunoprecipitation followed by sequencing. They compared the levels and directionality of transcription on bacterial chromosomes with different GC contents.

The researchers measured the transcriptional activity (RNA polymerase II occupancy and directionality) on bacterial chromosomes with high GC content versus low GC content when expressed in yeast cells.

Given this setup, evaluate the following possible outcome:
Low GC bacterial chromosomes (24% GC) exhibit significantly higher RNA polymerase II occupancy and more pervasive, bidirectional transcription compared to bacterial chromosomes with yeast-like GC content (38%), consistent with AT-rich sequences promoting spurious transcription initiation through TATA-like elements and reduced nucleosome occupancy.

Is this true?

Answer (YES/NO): NO